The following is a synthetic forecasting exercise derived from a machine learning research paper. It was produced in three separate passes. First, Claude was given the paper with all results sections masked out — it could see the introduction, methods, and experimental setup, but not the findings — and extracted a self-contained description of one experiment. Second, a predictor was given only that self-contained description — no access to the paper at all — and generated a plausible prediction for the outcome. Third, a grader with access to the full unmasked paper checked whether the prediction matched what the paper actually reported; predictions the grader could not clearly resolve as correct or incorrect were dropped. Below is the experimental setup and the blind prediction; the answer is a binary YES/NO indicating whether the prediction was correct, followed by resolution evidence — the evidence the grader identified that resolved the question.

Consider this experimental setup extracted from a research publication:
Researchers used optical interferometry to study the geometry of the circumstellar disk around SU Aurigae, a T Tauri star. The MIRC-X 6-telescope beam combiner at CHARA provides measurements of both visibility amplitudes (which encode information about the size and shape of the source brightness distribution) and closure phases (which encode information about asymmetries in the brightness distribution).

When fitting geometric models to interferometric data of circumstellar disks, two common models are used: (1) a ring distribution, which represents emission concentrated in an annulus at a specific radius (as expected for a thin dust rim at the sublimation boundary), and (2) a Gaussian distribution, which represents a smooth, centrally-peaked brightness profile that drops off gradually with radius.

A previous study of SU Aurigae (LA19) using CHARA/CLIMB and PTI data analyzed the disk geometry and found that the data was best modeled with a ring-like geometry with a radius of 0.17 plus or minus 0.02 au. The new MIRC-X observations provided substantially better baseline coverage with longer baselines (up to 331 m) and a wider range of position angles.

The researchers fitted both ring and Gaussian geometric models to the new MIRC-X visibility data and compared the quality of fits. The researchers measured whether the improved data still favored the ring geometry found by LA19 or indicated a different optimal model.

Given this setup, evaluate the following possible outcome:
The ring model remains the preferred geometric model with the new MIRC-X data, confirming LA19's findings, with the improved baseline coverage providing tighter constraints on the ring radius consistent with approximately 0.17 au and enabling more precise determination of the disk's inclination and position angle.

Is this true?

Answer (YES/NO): NO